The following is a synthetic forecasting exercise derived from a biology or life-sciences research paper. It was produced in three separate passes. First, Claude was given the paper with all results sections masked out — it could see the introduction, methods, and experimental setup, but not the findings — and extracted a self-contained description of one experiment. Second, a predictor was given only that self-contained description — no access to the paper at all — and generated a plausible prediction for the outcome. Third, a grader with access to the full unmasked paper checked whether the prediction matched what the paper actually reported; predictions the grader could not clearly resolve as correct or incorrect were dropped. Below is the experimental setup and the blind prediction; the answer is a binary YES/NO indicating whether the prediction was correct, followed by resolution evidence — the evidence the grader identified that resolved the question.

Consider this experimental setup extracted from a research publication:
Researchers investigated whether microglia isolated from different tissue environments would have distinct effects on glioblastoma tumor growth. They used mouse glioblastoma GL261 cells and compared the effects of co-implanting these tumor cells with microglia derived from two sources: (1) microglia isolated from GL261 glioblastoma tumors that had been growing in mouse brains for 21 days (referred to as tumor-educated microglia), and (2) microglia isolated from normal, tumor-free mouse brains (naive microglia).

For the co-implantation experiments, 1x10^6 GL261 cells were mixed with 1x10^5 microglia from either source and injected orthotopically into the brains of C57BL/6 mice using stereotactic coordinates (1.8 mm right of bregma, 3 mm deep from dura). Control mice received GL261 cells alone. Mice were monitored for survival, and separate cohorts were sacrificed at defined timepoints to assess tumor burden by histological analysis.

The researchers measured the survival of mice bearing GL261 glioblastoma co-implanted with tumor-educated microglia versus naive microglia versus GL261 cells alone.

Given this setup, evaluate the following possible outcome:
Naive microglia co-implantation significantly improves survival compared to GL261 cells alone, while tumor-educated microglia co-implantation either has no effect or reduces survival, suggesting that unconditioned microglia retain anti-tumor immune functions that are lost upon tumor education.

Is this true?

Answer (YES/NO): NO